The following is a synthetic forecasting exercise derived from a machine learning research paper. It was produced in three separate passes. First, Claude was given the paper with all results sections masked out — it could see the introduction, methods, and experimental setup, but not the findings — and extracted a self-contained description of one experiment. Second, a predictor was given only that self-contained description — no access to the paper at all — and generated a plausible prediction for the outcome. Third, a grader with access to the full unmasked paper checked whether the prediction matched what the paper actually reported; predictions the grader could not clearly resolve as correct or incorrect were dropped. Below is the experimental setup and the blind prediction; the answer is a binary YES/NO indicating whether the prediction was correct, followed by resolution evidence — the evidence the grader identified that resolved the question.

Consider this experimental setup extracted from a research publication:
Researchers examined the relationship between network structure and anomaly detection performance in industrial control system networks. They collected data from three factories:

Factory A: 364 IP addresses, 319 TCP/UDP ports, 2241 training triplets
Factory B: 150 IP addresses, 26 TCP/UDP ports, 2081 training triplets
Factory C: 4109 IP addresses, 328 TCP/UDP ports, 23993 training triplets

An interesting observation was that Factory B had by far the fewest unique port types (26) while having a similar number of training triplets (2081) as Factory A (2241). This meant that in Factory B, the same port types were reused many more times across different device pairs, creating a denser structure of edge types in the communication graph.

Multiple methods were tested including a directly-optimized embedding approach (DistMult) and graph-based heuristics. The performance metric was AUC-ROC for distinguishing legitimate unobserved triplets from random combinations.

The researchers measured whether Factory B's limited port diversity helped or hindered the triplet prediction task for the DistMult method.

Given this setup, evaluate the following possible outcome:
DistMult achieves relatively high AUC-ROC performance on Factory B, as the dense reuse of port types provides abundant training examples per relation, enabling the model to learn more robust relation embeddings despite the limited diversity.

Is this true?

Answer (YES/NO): YES